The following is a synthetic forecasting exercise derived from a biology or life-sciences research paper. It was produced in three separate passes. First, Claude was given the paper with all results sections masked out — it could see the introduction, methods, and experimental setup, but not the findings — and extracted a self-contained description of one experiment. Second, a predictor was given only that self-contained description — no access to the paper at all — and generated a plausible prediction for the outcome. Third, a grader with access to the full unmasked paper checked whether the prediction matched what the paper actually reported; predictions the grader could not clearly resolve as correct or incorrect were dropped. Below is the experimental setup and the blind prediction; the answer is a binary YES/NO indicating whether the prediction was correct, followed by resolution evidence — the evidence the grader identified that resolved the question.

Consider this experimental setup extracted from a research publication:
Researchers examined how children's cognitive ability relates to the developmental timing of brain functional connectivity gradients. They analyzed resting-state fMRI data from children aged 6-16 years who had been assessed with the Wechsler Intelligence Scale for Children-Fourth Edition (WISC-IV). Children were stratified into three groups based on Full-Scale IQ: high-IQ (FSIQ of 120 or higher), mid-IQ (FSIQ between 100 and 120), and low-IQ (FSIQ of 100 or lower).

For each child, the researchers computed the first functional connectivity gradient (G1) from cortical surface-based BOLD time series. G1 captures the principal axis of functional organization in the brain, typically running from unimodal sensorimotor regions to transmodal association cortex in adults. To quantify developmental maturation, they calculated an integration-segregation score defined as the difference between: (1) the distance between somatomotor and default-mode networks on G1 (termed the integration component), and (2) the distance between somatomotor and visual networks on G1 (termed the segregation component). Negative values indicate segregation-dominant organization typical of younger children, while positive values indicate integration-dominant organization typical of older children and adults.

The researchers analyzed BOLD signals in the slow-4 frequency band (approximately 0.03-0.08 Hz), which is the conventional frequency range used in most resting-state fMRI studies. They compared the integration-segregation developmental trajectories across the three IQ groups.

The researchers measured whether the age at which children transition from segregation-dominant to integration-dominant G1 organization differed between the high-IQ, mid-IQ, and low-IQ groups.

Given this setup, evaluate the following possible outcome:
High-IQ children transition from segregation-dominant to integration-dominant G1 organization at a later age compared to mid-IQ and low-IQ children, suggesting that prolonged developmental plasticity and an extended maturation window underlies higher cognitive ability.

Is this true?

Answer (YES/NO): NO